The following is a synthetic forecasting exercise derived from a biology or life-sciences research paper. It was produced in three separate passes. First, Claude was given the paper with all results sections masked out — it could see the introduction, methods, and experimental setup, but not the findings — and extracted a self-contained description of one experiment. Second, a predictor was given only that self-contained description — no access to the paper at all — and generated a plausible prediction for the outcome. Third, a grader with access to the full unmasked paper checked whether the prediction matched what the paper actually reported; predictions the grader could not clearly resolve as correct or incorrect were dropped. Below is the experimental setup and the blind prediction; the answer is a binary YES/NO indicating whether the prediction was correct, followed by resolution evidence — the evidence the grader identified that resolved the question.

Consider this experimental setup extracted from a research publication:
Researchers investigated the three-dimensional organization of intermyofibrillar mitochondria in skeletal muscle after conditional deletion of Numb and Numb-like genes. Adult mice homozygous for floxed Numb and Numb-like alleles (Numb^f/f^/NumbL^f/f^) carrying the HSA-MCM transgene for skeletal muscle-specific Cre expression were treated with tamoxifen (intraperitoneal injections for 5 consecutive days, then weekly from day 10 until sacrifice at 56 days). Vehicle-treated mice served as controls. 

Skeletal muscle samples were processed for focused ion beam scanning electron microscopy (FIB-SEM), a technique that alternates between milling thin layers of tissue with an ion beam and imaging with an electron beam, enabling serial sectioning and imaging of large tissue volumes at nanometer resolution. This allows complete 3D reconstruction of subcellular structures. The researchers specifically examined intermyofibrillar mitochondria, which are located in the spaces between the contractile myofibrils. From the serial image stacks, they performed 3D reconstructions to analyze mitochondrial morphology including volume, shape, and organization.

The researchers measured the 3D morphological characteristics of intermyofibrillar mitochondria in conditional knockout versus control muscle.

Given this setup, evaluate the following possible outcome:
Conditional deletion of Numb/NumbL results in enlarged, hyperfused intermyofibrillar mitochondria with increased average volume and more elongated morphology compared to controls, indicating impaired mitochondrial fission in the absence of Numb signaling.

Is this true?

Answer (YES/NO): NO